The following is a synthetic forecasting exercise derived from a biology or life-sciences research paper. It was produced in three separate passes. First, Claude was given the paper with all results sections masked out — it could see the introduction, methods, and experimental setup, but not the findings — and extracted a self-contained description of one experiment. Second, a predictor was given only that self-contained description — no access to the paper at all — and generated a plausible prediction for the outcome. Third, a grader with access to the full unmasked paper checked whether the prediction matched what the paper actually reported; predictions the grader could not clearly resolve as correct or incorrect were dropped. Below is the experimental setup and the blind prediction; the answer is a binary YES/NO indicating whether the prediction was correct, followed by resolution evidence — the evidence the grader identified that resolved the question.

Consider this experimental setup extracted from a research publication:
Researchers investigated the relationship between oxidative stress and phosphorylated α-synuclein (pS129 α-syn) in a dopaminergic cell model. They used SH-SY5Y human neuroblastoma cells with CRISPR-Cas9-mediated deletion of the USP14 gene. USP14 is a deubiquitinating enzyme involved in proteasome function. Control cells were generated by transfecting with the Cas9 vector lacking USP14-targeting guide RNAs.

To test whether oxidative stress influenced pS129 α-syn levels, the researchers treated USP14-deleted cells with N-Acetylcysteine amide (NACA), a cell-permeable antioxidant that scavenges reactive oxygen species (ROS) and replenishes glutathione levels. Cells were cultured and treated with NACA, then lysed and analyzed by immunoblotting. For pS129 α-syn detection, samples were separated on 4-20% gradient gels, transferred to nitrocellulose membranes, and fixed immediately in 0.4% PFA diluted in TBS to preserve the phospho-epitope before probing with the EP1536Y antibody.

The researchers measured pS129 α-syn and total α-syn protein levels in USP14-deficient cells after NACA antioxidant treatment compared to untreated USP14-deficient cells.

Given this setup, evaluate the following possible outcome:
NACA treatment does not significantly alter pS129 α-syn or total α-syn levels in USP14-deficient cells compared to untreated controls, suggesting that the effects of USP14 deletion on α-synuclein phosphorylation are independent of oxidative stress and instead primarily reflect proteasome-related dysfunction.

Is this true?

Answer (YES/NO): NO